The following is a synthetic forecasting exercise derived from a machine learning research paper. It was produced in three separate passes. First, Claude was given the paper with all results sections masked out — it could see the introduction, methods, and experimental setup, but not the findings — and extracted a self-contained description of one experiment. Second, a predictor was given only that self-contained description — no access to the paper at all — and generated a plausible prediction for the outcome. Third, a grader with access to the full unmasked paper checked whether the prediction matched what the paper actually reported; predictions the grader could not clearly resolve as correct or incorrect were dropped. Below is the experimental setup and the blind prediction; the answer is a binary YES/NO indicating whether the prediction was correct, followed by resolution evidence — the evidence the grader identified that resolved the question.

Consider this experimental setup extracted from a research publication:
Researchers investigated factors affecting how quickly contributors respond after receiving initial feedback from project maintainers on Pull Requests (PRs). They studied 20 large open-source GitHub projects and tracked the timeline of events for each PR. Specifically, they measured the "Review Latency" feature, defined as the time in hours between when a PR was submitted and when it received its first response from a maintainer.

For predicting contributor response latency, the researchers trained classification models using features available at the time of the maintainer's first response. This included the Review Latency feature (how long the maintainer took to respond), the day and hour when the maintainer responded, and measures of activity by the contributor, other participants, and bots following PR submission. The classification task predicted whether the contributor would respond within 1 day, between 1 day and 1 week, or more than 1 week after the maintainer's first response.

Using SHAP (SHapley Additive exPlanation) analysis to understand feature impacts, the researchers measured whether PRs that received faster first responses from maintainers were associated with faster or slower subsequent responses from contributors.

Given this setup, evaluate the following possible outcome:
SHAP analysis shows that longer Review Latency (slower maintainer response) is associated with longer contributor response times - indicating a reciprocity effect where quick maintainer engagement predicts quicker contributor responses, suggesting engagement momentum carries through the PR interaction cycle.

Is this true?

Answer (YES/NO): YES